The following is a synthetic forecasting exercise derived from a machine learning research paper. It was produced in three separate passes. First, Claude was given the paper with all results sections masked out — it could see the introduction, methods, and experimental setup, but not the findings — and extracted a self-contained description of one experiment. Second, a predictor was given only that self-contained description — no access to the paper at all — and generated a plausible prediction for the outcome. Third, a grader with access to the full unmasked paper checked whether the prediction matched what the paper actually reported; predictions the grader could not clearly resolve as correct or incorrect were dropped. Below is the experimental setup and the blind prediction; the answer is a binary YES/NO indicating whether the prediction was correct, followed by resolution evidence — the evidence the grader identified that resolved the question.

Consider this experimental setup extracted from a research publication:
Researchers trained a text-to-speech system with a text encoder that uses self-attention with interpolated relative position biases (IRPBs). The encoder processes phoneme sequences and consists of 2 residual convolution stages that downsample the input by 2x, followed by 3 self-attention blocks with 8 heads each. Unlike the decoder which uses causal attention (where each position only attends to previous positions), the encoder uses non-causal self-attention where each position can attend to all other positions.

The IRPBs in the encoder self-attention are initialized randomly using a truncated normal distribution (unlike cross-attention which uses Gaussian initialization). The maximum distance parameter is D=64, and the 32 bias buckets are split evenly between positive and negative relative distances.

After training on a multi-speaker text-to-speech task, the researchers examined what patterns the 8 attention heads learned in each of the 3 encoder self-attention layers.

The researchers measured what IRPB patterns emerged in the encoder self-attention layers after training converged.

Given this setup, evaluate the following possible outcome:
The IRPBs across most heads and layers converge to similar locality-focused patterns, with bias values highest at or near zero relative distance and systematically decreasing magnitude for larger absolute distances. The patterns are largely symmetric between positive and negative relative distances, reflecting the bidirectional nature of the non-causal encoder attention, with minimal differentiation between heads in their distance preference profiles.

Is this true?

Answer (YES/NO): NO